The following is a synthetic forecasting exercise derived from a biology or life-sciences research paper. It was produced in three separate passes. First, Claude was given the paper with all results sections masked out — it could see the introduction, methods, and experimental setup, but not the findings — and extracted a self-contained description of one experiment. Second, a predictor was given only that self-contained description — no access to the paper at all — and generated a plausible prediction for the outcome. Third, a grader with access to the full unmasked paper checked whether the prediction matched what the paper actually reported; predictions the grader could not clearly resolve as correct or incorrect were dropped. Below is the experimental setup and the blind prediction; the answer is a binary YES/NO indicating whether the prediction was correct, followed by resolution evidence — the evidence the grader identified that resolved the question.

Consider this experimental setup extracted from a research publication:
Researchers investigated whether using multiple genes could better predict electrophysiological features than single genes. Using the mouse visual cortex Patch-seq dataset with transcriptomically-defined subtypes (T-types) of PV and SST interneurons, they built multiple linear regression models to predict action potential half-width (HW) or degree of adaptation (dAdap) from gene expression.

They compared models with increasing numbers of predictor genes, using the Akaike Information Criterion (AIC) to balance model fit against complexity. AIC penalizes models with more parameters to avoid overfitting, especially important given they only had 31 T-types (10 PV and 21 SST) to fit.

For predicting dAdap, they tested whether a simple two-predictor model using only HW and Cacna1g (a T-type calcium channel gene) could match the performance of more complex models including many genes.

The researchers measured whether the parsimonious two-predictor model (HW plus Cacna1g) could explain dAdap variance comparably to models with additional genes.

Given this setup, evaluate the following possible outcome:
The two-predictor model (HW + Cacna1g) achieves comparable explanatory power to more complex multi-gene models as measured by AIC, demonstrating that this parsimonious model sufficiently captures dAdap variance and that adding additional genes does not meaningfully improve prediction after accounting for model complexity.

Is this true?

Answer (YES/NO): YES